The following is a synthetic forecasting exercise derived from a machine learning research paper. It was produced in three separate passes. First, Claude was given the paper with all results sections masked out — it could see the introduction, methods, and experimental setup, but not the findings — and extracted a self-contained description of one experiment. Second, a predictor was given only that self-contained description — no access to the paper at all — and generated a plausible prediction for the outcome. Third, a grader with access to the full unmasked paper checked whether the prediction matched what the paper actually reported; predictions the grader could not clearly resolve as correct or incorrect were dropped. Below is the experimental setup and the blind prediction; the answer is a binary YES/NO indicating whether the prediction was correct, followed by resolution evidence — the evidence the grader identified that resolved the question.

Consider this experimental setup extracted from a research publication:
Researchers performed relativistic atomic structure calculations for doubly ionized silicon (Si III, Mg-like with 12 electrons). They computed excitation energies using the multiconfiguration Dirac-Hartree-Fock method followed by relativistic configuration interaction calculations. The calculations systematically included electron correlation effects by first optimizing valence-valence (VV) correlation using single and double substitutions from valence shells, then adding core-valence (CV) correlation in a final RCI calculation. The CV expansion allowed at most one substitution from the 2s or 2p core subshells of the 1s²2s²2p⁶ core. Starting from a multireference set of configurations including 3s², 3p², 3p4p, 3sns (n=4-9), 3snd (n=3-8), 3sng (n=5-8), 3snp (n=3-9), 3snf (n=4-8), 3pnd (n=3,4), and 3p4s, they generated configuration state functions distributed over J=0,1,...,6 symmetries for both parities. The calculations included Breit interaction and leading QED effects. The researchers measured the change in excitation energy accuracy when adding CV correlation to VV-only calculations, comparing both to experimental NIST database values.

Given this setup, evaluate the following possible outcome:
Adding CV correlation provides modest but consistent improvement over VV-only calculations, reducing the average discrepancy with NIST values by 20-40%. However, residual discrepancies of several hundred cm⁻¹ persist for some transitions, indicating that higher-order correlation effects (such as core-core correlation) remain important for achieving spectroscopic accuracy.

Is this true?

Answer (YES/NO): NO